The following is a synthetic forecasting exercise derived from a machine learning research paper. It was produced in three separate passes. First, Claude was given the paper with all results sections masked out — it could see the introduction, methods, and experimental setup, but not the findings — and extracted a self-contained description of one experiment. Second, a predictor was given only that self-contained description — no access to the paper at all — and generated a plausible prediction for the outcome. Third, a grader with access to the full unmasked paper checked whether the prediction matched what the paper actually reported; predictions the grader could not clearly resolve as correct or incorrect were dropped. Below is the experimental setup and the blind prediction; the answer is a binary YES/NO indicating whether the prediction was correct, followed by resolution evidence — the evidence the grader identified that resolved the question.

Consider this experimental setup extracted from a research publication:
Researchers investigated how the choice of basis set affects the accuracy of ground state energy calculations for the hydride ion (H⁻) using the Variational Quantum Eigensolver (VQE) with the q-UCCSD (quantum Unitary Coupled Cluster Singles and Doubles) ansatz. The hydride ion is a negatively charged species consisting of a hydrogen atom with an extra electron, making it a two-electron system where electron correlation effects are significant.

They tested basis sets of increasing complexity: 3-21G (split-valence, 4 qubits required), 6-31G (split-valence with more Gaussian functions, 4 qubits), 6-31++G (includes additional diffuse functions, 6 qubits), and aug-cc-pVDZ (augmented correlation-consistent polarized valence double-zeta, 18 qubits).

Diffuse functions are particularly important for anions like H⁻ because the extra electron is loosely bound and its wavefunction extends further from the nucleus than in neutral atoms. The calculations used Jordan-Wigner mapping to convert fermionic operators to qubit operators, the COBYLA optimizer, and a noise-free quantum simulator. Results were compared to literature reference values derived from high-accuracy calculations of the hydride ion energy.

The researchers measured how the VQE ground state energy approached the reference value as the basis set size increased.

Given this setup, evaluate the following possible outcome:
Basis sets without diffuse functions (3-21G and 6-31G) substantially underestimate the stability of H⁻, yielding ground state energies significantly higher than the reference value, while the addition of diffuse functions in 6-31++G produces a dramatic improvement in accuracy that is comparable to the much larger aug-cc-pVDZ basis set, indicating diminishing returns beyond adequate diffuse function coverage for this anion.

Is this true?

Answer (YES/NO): NO